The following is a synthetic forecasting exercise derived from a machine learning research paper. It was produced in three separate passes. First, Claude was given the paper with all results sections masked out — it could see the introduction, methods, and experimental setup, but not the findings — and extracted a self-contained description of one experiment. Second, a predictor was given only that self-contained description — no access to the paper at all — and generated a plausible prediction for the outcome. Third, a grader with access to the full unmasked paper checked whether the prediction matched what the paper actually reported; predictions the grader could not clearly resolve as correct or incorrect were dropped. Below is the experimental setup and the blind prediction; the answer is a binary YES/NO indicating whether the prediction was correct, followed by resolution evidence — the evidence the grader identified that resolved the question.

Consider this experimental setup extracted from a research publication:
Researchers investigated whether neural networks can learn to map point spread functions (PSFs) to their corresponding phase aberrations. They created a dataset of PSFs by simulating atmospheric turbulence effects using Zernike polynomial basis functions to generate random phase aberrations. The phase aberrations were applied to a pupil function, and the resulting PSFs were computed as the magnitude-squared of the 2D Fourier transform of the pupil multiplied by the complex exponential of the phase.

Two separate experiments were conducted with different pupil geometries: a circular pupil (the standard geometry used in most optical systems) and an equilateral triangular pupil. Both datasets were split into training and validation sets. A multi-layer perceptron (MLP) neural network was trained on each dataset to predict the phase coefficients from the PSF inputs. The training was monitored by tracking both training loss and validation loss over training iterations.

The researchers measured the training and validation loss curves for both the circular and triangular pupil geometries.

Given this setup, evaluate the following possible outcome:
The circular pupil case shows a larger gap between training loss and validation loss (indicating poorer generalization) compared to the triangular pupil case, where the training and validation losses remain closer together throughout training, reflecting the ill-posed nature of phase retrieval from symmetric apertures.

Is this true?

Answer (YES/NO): YES